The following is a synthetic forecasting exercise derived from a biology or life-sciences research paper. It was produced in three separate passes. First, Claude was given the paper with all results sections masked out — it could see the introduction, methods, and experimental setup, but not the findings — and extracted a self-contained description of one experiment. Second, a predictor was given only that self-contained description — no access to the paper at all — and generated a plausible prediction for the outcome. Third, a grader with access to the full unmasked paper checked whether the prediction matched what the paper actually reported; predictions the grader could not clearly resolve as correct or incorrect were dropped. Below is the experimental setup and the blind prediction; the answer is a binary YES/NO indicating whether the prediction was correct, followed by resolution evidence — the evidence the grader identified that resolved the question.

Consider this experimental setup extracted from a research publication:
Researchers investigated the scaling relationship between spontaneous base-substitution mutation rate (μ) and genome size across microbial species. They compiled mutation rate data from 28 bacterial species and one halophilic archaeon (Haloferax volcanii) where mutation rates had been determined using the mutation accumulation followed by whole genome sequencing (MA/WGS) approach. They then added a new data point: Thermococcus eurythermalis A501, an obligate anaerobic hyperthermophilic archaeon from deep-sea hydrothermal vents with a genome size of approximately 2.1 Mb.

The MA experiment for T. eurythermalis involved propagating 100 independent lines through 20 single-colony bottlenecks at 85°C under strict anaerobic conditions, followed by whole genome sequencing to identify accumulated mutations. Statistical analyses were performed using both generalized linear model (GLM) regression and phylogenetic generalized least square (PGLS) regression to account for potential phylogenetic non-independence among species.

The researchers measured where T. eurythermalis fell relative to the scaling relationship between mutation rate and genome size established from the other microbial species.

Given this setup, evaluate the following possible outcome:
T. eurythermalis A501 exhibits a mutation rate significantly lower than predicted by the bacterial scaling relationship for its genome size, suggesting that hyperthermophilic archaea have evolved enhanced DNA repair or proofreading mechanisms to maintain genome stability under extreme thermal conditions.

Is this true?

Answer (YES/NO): NO